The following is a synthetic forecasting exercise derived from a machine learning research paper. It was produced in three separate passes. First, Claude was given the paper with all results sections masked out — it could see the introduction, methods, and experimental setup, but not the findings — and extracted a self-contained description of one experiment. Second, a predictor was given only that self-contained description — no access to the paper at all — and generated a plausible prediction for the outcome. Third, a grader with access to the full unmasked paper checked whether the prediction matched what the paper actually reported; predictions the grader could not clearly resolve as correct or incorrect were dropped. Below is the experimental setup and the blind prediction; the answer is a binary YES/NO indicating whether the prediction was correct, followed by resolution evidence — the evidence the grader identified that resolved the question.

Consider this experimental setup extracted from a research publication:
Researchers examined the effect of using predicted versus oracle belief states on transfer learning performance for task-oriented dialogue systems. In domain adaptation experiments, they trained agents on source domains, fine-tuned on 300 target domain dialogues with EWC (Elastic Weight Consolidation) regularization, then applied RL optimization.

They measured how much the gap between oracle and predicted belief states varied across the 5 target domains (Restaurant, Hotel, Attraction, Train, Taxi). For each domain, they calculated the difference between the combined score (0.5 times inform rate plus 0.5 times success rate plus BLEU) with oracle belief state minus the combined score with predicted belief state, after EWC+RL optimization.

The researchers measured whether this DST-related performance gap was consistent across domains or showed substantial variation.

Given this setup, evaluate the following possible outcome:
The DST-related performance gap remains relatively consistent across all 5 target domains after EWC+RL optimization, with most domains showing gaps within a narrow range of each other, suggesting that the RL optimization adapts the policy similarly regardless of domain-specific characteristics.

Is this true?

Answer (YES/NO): NO